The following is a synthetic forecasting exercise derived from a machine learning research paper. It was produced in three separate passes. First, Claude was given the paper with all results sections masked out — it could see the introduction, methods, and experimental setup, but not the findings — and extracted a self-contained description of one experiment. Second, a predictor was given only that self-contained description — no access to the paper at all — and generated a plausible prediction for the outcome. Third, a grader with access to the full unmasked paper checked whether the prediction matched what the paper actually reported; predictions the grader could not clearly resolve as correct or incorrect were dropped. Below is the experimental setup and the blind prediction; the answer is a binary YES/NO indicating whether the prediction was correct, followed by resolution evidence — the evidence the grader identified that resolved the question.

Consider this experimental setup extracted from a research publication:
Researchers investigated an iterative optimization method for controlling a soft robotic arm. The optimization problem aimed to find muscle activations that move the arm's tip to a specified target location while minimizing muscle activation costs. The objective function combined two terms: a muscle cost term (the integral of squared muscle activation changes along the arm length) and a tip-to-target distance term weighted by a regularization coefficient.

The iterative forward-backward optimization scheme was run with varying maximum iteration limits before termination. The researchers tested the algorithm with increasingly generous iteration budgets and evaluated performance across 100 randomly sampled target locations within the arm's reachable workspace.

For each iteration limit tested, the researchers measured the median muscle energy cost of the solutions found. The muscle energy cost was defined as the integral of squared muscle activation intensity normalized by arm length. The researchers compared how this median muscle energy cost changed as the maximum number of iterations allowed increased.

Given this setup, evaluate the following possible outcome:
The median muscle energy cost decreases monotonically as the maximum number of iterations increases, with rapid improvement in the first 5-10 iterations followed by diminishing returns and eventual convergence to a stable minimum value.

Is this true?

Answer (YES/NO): NO